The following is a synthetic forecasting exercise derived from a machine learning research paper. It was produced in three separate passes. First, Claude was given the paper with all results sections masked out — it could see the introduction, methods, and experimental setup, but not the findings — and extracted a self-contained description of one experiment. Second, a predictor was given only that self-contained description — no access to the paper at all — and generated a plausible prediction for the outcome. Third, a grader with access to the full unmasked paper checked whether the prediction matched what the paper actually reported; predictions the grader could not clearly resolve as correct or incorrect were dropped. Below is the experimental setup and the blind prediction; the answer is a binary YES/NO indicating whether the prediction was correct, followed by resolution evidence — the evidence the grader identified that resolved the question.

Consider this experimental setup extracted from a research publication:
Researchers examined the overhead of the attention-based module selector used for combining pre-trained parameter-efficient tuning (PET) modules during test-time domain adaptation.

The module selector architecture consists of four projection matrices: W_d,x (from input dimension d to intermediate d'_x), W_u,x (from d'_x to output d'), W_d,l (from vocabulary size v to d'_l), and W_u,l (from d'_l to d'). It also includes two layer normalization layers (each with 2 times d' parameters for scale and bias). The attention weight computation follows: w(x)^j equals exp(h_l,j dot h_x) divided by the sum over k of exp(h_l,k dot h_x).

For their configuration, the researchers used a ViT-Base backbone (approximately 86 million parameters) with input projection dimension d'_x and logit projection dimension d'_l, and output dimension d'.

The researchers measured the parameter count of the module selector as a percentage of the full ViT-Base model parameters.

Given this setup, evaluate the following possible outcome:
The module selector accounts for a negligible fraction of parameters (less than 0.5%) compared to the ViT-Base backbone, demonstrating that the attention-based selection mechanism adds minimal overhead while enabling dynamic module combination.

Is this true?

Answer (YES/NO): NO